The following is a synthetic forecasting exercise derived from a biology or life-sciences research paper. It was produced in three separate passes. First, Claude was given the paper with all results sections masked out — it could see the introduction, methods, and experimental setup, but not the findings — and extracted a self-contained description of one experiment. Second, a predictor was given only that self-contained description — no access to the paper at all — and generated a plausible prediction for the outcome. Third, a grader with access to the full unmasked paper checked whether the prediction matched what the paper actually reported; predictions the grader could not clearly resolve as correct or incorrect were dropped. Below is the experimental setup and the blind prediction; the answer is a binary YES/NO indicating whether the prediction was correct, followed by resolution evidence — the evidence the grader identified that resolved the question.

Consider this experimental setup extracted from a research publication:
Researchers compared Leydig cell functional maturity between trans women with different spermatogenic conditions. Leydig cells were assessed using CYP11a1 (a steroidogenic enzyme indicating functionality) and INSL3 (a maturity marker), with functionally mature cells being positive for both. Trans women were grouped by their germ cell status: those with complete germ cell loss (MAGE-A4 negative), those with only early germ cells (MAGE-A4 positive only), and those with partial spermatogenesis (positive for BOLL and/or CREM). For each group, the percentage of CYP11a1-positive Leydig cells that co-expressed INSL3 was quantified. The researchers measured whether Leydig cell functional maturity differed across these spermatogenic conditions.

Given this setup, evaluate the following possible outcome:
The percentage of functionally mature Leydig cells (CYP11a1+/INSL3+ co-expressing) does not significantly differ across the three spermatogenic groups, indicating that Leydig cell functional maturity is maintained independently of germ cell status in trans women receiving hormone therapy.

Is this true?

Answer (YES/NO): NO